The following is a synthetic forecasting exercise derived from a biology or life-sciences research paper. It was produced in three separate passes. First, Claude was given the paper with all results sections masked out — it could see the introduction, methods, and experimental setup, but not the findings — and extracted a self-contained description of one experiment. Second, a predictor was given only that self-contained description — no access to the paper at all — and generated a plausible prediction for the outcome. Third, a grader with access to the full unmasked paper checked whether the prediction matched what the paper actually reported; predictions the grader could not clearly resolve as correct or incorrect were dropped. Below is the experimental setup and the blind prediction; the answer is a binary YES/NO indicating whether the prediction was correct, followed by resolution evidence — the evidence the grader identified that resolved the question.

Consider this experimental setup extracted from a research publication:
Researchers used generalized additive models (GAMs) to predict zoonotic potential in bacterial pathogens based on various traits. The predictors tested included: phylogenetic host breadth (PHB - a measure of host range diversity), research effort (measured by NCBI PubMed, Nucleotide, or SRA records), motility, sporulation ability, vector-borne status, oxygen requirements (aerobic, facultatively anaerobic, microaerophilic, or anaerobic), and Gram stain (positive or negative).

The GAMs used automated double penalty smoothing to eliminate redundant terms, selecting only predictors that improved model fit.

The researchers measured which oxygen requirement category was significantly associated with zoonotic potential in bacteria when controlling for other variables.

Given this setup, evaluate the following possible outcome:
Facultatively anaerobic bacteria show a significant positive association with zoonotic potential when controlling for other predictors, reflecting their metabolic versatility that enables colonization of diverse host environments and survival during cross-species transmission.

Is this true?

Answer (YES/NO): YES